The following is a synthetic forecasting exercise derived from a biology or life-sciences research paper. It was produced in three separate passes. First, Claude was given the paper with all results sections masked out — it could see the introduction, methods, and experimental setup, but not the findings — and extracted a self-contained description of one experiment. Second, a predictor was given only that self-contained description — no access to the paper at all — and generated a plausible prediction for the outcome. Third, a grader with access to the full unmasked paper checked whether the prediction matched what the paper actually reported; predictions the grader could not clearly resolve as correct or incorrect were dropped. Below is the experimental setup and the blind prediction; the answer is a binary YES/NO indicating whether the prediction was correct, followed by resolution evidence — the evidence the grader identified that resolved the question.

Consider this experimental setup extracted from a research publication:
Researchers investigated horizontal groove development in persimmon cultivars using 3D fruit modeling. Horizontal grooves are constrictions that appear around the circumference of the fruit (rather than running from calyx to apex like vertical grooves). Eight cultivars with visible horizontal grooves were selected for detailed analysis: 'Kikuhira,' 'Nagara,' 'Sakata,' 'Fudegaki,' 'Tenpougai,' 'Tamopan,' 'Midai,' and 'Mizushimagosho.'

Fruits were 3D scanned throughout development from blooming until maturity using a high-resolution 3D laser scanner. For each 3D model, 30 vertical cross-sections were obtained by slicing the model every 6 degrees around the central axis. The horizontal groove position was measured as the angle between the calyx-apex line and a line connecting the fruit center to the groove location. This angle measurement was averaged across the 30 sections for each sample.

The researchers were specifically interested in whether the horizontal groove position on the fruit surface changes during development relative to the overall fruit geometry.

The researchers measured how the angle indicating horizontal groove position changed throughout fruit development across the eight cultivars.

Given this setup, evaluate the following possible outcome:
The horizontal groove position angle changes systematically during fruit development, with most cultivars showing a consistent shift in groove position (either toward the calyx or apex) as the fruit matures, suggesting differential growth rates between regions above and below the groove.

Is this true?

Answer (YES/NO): YES